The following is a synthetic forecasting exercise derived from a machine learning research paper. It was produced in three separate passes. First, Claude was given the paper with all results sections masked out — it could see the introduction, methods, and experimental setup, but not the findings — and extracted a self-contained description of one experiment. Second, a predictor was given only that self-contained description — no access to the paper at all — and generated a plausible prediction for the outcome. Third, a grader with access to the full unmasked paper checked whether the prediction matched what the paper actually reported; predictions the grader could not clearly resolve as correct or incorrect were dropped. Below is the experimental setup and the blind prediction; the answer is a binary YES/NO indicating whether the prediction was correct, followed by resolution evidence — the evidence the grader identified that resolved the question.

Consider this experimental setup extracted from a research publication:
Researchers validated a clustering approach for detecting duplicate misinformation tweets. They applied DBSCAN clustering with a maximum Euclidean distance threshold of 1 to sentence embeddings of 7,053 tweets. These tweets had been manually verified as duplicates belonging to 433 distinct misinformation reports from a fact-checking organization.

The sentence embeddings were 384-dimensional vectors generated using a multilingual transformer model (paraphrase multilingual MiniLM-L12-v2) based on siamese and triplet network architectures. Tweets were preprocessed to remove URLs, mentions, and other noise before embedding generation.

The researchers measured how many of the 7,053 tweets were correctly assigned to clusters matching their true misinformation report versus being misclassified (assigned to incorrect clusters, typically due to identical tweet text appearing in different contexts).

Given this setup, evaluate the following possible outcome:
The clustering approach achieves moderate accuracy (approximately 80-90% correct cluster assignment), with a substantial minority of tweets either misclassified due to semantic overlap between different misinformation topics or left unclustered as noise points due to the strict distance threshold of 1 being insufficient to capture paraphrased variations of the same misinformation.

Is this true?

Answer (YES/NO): NO